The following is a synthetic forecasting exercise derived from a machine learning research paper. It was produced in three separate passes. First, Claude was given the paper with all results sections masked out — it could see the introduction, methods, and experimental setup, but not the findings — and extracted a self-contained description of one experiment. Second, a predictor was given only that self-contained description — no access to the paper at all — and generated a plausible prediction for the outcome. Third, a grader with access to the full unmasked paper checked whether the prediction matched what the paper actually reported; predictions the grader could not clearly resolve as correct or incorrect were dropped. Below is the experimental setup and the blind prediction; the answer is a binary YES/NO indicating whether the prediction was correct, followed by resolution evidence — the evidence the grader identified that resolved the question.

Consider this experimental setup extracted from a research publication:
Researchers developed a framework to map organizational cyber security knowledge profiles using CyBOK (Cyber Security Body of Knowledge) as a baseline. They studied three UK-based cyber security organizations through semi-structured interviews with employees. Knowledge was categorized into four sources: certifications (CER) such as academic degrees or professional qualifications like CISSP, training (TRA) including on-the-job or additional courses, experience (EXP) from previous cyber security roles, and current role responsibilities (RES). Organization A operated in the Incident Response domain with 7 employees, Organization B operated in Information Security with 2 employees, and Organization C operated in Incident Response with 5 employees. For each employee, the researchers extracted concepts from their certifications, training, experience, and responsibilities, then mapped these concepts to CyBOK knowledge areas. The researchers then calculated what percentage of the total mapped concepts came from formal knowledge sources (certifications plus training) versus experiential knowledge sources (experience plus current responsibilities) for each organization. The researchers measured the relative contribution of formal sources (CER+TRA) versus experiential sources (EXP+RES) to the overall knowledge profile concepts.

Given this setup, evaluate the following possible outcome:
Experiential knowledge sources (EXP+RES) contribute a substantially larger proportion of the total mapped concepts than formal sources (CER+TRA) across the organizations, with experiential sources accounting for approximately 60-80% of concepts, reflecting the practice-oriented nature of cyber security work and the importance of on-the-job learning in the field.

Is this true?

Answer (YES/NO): NO